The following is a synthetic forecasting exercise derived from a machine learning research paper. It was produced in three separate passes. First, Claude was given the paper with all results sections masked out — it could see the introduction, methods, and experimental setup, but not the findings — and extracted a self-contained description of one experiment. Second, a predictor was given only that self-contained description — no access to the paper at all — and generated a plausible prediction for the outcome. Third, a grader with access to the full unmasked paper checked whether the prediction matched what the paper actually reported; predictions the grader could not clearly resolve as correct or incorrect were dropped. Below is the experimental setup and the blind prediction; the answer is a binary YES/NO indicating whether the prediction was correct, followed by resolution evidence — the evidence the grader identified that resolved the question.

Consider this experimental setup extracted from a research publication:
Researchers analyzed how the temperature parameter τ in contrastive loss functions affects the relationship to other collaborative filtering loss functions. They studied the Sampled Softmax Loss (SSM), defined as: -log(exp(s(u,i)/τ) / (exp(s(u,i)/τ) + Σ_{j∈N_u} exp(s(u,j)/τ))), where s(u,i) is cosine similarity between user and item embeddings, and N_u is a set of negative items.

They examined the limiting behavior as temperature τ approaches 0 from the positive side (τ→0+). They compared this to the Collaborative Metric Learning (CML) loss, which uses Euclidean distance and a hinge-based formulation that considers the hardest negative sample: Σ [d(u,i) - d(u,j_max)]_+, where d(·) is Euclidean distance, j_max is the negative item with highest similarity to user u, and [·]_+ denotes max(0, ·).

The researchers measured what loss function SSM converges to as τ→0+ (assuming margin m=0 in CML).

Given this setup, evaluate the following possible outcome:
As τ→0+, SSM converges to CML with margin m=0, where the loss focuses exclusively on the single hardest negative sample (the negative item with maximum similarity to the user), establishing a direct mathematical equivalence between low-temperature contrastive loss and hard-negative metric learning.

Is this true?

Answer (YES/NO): YES